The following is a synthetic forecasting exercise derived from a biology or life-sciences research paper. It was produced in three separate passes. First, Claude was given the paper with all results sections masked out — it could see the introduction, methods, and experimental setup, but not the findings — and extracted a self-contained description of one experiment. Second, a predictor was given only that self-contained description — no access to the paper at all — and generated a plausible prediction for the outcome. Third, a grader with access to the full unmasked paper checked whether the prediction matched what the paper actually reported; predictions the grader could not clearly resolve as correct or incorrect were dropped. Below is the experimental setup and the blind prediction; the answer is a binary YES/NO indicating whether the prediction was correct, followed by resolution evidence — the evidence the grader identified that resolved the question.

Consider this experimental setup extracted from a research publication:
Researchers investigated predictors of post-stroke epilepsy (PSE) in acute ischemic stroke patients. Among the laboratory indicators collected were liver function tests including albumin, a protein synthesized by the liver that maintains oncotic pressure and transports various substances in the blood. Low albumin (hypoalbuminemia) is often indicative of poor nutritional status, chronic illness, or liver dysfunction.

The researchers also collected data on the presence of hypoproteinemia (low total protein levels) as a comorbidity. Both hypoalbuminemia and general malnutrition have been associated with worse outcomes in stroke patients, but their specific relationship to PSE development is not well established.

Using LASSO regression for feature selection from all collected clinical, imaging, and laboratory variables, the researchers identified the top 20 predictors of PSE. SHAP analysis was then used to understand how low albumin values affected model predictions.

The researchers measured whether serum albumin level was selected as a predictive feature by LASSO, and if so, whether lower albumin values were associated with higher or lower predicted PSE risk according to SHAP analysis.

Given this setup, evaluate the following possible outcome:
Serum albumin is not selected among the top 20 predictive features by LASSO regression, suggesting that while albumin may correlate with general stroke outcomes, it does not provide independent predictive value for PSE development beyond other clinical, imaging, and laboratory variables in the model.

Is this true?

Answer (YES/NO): NO